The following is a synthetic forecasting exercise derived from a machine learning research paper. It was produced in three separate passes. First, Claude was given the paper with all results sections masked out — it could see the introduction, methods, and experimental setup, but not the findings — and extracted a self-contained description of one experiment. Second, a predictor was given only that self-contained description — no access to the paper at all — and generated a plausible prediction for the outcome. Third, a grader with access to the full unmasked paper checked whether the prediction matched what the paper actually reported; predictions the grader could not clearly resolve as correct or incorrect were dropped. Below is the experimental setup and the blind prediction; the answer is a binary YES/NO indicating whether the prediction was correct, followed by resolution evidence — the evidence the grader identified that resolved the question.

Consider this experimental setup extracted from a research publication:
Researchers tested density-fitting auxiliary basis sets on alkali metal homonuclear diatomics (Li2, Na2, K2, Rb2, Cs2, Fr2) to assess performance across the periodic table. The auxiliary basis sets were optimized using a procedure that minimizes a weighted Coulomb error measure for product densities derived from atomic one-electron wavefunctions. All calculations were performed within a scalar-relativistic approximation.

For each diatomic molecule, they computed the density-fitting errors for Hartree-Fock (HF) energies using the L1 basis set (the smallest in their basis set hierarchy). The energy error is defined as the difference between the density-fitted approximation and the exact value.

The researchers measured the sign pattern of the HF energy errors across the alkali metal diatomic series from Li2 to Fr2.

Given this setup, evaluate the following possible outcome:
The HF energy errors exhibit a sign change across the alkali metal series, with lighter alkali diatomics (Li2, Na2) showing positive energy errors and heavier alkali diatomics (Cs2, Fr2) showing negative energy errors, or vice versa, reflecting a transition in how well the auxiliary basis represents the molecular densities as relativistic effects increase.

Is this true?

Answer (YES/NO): NO